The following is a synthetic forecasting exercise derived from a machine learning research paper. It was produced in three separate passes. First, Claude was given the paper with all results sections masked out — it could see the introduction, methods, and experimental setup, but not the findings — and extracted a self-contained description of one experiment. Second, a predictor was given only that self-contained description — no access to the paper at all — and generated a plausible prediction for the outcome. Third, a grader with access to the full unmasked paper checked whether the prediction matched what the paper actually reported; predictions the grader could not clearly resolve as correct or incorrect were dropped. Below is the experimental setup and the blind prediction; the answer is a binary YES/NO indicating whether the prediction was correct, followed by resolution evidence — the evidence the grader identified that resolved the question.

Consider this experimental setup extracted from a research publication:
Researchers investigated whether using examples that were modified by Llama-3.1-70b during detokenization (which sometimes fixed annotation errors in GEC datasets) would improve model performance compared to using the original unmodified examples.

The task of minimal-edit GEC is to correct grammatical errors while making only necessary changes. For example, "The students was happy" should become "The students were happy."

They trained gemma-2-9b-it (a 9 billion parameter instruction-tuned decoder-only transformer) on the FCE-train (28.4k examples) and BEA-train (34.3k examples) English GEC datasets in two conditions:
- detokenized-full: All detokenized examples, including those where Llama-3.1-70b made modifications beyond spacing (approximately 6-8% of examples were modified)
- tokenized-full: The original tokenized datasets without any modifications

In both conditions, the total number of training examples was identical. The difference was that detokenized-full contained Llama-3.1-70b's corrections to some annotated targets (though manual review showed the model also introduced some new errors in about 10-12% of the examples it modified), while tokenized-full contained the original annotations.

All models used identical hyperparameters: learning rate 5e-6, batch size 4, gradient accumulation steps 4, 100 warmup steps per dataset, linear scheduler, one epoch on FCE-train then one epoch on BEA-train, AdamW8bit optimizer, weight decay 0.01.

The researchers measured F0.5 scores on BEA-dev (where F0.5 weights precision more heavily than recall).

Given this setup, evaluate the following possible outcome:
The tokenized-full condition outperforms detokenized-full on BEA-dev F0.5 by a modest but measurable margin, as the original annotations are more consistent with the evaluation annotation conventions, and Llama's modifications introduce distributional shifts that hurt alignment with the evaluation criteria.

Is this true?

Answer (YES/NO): NO